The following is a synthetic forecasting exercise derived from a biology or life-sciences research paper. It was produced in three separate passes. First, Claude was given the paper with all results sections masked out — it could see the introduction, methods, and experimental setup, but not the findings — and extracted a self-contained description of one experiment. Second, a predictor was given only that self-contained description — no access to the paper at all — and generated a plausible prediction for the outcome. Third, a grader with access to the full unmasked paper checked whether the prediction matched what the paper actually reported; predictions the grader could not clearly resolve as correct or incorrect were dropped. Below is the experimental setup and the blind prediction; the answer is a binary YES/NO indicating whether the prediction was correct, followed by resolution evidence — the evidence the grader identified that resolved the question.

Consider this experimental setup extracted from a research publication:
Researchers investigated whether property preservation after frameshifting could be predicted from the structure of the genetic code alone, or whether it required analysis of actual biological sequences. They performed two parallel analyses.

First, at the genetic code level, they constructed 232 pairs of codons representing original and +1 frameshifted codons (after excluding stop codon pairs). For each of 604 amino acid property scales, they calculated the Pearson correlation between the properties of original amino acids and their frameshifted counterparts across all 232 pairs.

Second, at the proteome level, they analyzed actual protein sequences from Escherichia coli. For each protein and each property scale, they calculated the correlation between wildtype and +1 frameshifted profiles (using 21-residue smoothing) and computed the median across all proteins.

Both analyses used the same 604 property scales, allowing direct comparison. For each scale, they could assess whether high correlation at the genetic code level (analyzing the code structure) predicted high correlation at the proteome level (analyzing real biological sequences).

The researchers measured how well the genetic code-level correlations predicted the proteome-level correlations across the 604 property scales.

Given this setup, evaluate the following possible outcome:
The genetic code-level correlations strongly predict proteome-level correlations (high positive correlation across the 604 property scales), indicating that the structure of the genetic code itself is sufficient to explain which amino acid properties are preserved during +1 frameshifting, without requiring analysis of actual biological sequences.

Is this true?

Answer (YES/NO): NO